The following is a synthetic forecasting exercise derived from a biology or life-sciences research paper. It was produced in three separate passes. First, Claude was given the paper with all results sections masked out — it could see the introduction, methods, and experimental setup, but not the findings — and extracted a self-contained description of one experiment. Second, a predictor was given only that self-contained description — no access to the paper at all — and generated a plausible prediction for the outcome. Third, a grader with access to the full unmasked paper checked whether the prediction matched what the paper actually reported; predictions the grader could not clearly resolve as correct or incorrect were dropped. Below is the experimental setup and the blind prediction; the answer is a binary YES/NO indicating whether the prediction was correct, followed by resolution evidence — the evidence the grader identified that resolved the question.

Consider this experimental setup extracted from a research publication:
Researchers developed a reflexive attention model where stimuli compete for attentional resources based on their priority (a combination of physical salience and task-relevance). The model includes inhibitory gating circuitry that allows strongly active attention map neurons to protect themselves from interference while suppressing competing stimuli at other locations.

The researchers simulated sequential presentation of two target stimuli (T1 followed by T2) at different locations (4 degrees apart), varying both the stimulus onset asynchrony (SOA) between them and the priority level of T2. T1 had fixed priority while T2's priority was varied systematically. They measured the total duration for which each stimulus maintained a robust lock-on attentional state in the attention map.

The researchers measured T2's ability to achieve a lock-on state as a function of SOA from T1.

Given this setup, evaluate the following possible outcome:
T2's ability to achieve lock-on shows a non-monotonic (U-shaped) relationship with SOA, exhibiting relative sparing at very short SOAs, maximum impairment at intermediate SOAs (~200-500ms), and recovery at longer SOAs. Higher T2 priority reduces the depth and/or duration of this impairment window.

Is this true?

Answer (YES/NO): NO